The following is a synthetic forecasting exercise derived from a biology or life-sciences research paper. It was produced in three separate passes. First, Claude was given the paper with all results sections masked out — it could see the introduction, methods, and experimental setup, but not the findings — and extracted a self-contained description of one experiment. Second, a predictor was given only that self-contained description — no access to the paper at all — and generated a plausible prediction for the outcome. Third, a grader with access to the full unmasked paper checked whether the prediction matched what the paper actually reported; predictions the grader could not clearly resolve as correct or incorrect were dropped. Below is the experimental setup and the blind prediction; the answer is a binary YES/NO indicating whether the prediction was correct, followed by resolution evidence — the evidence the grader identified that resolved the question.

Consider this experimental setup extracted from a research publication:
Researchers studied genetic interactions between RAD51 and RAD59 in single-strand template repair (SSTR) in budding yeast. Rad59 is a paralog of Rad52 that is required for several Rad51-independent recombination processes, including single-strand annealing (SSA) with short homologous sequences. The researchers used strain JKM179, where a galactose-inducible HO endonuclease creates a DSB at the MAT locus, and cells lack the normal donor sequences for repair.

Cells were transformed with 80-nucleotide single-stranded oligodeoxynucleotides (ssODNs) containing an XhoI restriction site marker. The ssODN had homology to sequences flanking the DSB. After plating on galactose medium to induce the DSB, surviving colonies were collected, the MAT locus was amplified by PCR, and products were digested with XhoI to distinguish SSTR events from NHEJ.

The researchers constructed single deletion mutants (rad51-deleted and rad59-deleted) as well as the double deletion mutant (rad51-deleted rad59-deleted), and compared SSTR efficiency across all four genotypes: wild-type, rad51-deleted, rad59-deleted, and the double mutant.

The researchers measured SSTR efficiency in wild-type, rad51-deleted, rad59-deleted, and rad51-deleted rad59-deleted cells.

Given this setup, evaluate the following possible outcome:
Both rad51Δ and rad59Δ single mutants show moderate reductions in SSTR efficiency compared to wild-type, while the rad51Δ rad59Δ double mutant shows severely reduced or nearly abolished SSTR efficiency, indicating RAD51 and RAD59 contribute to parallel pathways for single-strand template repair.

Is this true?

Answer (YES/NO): NO